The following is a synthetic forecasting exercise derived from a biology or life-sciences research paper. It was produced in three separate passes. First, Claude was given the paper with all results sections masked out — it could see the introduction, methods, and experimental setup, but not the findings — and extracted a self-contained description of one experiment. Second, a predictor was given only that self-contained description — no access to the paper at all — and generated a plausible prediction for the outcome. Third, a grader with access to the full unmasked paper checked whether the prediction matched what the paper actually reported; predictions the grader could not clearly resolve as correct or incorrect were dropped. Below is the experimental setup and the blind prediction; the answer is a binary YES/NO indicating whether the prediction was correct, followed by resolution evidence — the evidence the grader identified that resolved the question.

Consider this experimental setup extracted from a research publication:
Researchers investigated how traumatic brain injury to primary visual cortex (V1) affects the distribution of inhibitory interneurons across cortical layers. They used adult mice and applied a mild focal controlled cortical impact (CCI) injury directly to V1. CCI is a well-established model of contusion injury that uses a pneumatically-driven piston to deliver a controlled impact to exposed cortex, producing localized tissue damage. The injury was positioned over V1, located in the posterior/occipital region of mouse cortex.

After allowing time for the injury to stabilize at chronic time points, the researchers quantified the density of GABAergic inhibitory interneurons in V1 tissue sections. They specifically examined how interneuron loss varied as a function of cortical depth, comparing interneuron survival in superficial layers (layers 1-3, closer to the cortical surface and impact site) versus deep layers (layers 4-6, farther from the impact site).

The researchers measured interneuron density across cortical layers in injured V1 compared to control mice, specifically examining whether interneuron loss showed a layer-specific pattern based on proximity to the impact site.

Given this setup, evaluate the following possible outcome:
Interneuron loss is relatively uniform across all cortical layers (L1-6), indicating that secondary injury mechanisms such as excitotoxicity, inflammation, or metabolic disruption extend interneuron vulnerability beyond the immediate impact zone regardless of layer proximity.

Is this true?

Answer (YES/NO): NO